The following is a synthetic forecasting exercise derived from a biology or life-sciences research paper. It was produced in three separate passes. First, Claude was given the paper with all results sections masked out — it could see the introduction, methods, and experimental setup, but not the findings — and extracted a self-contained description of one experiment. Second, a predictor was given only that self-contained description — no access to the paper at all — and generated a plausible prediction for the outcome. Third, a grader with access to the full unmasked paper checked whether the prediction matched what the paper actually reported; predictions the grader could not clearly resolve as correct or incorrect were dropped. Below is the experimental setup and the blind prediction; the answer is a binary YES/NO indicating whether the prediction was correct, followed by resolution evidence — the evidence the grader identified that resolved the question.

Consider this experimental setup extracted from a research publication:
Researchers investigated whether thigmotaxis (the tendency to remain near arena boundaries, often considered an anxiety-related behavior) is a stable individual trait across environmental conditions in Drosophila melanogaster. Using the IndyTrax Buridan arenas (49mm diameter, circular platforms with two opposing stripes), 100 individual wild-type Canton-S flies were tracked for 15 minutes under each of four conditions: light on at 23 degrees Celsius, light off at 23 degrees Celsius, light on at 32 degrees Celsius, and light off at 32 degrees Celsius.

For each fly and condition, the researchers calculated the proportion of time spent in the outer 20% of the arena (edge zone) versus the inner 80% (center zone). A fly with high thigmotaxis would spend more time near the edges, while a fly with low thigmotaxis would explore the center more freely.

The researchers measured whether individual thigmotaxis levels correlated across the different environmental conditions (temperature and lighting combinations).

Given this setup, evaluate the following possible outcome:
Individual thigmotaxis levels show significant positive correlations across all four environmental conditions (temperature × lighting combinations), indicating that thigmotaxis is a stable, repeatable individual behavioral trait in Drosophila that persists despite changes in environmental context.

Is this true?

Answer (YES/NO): YES